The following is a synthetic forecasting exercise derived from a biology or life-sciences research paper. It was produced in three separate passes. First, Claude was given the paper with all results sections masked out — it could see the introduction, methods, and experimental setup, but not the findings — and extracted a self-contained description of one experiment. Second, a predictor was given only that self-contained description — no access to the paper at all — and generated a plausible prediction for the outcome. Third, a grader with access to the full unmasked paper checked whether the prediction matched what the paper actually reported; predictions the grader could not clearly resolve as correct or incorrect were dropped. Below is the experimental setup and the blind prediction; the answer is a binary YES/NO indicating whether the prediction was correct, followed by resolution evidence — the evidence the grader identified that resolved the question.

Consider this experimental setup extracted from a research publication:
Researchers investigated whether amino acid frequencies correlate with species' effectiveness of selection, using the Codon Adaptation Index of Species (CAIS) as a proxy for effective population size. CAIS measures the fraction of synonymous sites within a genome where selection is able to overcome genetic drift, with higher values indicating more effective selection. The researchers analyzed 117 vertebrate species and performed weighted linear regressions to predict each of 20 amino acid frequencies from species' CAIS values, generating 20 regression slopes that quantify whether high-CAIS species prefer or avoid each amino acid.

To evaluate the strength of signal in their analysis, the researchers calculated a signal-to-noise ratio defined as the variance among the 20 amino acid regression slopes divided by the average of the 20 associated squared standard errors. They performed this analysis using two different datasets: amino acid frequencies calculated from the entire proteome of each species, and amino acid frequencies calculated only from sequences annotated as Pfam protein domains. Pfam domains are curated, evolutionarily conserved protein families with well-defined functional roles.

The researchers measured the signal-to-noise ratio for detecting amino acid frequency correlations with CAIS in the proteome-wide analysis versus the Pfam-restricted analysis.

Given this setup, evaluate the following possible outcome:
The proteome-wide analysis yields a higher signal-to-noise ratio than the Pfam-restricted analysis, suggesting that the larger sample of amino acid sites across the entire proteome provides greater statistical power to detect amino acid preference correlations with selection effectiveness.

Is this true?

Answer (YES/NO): YES